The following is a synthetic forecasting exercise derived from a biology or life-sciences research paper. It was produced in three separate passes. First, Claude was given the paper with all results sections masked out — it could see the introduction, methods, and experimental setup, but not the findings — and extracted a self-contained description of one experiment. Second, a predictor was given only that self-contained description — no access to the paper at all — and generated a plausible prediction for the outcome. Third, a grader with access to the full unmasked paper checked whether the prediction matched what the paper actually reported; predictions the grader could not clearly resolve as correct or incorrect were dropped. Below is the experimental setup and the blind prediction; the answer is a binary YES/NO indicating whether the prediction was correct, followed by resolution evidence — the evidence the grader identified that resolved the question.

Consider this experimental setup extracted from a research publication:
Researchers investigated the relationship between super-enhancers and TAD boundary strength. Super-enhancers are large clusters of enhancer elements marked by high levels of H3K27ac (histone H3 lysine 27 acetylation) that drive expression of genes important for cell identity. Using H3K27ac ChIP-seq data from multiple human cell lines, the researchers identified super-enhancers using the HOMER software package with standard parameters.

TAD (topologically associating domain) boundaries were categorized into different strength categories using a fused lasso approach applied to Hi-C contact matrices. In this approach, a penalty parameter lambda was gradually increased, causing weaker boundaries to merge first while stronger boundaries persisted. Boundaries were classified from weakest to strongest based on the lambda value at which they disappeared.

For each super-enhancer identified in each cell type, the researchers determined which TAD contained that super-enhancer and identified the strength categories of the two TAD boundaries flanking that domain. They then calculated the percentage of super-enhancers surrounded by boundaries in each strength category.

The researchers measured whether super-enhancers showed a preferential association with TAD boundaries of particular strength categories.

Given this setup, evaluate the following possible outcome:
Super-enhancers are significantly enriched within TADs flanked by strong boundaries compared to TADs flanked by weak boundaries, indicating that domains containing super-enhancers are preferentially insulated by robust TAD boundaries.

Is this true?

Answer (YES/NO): YES